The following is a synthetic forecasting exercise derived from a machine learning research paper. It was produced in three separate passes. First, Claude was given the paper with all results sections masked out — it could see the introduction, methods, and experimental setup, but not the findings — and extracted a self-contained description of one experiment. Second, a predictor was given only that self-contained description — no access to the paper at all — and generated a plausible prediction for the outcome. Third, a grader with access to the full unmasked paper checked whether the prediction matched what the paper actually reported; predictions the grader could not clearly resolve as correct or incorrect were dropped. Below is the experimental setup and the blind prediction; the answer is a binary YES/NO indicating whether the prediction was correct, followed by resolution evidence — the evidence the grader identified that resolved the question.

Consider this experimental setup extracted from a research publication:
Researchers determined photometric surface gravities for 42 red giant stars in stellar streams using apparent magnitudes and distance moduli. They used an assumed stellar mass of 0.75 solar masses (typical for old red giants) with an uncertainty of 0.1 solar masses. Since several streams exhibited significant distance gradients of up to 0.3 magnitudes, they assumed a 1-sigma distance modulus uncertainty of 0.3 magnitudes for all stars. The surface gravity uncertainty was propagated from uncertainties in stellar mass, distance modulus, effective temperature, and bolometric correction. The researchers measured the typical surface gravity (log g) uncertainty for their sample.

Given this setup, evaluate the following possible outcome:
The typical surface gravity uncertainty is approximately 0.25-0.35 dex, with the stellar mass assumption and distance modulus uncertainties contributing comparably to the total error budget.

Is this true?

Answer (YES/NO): NO